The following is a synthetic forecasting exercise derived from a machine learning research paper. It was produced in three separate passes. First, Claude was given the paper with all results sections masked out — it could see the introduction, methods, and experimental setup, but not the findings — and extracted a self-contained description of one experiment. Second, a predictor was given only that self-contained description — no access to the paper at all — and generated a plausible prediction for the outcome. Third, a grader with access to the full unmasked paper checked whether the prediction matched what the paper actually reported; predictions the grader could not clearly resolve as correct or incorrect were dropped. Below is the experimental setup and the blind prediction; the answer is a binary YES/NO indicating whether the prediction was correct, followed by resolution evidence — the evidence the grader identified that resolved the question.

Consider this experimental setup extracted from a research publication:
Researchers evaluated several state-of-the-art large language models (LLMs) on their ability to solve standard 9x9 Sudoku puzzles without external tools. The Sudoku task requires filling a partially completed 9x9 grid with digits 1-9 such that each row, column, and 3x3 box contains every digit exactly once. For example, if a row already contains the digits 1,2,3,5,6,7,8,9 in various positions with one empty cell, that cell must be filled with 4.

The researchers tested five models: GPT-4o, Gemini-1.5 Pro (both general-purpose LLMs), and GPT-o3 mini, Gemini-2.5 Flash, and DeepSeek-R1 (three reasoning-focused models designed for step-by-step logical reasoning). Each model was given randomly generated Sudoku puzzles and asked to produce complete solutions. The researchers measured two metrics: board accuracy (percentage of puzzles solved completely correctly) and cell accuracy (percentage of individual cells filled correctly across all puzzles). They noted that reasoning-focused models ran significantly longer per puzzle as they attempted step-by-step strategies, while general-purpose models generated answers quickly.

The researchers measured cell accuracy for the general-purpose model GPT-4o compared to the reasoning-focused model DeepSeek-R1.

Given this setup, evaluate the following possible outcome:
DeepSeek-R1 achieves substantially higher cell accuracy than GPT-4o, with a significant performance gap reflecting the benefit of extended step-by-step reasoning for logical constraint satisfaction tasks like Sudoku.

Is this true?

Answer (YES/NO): NO